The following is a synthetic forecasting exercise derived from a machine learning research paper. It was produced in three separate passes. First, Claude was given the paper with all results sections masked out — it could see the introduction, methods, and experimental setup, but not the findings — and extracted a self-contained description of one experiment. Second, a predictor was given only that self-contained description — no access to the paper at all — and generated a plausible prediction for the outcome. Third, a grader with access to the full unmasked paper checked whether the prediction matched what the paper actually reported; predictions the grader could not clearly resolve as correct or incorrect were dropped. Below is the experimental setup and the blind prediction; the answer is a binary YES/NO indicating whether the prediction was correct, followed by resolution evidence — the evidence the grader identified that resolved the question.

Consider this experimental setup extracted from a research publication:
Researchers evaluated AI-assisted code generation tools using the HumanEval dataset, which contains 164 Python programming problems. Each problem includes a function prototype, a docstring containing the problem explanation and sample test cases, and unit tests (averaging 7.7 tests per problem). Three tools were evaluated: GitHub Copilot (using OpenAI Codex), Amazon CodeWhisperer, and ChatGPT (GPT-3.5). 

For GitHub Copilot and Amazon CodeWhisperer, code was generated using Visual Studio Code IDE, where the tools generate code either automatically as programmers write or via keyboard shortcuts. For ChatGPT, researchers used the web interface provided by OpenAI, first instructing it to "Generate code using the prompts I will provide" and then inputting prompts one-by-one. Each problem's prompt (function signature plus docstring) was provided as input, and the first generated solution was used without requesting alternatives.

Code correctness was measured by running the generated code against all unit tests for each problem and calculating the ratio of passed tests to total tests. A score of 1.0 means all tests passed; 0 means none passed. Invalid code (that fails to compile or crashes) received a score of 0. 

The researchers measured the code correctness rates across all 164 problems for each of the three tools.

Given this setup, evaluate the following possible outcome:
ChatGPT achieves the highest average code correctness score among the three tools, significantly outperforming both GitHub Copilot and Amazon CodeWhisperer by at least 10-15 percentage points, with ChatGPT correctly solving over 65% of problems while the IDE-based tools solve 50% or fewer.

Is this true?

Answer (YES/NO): YES